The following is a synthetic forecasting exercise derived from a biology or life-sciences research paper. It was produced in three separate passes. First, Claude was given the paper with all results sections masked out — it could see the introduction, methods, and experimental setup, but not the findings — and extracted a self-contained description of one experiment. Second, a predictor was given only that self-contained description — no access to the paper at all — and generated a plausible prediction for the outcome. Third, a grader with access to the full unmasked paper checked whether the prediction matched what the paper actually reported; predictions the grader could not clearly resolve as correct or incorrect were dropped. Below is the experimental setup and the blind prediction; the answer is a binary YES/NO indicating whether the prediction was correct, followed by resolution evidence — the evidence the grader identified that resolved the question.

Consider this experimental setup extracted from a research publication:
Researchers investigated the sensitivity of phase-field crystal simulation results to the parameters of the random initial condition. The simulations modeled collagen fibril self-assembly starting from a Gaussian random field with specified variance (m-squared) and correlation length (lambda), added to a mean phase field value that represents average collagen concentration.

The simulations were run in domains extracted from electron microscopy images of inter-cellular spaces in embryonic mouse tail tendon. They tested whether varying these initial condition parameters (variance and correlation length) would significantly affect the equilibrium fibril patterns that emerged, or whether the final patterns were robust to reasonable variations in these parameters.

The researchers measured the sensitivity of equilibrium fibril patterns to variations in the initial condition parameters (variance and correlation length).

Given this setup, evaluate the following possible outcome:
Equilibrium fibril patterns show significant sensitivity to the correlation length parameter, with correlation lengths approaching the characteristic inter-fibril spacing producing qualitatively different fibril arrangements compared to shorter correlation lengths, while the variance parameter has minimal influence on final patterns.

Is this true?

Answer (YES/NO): NO